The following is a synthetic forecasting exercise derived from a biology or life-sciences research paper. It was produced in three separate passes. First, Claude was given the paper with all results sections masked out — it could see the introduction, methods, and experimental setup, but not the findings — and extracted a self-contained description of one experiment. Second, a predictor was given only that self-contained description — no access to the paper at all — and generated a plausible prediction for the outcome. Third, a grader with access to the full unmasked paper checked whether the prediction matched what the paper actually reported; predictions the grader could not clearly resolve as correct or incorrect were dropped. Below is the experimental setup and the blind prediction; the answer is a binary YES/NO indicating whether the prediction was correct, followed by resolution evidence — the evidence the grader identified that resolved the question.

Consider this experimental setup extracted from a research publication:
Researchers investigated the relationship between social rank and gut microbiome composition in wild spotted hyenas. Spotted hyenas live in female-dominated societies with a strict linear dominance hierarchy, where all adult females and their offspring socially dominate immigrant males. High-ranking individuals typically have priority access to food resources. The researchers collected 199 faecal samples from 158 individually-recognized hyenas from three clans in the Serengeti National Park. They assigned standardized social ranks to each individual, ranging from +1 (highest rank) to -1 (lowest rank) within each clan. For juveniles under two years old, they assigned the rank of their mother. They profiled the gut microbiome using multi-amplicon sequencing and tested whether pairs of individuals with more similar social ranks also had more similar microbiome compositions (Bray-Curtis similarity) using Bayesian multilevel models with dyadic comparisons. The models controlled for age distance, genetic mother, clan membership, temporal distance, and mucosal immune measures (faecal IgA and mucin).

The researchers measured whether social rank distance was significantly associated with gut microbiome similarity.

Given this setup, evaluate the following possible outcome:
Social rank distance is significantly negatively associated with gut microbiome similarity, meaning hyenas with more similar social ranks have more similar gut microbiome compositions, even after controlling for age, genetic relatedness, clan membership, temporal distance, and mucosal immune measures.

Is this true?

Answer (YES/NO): NO